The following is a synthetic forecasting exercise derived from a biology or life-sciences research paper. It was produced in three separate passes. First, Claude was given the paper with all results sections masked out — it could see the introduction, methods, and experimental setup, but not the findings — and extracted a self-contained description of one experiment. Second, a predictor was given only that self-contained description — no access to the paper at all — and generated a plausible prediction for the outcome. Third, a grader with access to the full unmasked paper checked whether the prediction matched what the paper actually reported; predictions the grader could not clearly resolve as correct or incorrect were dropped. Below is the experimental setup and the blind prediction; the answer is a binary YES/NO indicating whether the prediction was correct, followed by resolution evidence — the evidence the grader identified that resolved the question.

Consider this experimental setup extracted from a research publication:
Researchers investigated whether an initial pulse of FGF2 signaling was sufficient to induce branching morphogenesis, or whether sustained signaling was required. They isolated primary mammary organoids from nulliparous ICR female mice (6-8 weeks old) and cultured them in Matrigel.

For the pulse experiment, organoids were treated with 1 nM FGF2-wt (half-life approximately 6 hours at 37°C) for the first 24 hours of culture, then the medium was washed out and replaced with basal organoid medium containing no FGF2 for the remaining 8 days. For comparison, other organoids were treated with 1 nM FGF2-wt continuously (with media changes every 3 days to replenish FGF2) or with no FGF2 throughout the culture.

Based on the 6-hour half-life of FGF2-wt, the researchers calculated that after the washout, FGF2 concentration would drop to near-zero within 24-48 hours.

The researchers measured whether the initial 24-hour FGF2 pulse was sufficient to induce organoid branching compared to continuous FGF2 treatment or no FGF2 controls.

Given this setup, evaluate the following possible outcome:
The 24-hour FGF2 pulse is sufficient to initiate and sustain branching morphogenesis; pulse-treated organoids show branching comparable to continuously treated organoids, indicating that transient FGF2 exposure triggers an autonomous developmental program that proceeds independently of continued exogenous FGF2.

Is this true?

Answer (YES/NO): NO